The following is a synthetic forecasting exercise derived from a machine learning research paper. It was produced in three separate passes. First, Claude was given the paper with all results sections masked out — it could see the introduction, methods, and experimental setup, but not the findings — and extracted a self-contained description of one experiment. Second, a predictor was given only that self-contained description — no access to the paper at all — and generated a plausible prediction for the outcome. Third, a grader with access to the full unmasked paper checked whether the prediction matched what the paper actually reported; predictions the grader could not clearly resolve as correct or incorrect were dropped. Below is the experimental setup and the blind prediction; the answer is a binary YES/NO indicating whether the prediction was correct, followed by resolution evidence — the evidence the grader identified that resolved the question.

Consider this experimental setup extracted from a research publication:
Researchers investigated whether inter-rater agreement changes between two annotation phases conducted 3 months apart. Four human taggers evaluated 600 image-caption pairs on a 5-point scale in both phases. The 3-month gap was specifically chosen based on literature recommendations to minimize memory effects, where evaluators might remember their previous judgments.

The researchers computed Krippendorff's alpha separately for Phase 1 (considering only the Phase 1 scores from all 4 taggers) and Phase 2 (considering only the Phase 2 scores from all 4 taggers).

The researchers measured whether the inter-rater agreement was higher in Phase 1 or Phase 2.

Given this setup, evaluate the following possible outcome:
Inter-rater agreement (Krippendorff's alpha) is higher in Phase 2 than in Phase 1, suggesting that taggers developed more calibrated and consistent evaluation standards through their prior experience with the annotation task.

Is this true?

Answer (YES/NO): NO